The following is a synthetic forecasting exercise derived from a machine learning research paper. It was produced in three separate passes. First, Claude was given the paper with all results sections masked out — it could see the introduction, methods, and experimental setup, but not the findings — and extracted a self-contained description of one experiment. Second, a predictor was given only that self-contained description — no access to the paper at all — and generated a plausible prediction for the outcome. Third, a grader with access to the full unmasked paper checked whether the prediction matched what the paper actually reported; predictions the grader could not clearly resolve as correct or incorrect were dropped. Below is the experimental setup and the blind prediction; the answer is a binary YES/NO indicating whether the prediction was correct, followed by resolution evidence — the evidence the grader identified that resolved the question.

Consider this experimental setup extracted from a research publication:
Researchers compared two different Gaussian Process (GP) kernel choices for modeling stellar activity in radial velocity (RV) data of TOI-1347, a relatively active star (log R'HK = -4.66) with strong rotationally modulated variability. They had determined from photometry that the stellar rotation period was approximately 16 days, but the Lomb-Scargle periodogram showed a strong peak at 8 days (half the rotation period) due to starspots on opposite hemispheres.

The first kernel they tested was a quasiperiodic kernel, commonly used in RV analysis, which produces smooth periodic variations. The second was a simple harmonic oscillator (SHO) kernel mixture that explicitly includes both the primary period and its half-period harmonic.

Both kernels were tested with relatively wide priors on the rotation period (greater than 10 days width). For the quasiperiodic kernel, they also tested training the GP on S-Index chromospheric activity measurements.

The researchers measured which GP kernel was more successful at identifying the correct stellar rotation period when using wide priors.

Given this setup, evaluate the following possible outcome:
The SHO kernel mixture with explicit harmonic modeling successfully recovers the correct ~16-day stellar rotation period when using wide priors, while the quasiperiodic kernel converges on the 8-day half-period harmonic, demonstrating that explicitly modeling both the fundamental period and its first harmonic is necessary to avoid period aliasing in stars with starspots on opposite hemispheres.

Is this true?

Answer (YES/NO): NO